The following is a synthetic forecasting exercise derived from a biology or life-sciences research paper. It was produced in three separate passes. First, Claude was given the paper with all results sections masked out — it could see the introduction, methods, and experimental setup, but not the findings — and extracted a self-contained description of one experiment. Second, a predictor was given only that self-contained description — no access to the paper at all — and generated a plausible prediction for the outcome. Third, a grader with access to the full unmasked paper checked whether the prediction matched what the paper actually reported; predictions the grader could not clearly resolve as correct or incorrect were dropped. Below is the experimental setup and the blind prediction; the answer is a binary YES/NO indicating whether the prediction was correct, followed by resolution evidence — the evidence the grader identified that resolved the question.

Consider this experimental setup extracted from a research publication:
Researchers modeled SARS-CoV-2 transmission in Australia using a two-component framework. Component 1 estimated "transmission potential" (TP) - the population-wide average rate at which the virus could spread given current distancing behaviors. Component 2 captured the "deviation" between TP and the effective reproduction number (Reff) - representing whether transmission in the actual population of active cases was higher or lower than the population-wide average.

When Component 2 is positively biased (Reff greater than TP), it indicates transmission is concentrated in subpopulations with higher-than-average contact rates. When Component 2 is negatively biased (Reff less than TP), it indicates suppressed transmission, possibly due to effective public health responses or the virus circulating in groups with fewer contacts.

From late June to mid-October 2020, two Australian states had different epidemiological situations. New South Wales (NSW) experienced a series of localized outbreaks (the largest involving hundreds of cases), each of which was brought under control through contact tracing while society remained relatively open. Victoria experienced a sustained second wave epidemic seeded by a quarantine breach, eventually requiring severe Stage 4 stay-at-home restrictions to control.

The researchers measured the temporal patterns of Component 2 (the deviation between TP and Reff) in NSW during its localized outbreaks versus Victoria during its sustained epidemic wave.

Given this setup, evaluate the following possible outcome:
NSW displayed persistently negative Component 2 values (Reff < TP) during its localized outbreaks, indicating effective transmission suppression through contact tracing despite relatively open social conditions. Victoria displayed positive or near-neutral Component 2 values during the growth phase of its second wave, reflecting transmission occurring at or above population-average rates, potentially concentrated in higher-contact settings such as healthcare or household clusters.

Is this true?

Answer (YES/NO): NO